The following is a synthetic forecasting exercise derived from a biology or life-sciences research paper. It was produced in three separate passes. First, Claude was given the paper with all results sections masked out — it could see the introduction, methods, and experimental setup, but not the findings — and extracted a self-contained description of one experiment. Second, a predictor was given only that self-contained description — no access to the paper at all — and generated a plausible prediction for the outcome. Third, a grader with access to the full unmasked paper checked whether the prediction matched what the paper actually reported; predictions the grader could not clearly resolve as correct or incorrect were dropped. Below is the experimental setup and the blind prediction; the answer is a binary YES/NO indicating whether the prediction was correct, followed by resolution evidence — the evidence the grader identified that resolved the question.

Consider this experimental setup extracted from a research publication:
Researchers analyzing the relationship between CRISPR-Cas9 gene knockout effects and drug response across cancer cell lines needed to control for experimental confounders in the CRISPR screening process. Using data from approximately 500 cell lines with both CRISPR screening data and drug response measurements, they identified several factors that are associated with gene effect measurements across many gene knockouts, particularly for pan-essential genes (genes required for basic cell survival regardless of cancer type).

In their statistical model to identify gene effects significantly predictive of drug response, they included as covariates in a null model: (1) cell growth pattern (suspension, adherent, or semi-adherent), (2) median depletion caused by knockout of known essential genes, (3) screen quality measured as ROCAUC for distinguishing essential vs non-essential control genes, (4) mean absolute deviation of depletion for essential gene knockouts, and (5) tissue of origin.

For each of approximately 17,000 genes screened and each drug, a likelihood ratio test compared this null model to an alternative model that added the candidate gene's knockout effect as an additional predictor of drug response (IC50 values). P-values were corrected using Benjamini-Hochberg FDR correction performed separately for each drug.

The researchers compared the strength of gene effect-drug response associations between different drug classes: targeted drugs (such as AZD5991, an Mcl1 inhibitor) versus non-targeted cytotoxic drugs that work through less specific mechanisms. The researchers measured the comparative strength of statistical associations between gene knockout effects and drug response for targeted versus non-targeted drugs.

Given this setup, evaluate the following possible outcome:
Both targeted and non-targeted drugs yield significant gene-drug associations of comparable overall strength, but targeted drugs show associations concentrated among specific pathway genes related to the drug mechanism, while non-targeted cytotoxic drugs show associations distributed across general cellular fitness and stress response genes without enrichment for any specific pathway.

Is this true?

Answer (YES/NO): NO